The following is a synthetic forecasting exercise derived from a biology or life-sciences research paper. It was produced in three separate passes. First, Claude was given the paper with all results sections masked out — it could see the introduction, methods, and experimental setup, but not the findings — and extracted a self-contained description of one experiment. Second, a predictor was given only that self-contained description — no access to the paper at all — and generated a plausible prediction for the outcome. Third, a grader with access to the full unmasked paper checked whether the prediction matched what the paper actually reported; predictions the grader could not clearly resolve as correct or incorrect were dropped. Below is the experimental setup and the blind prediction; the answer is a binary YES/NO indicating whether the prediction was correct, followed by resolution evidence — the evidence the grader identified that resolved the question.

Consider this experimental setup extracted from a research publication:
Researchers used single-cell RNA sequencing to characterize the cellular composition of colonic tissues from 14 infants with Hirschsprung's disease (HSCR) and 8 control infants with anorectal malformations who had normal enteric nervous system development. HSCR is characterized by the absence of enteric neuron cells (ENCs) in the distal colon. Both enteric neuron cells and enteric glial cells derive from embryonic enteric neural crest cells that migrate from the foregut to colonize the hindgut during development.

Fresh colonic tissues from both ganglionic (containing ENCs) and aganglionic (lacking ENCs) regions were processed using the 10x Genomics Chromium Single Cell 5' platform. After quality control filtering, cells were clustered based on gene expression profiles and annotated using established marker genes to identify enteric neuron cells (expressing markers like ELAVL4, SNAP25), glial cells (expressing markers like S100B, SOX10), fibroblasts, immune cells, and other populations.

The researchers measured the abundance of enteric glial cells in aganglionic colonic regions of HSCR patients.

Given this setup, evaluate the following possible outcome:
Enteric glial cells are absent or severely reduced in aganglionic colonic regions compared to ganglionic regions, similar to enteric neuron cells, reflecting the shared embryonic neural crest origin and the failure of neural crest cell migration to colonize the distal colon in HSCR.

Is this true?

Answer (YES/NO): NO